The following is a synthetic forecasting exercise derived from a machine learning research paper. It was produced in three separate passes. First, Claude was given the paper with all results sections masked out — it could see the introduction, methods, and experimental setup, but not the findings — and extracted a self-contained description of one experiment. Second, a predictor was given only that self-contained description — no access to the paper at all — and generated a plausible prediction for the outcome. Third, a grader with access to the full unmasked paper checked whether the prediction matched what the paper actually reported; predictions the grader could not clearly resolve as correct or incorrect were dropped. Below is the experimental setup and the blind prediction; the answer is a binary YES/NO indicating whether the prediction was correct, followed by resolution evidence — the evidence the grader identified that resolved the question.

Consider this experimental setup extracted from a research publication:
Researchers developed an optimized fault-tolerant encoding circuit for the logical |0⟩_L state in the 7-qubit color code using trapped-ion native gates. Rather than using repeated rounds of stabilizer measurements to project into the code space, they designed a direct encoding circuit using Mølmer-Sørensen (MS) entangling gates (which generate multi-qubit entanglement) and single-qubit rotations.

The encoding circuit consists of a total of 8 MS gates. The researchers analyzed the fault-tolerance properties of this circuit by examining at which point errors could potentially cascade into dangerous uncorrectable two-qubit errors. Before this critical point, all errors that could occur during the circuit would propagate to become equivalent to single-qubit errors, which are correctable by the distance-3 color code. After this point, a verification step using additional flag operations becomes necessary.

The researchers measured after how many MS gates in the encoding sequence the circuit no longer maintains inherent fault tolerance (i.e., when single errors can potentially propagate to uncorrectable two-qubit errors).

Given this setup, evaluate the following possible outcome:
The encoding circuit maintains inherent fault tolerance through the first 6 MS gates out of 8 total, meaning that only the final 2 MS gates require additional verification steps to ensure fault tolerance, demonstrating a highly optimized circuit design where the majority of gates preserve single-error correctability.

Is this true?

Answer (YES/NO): YES